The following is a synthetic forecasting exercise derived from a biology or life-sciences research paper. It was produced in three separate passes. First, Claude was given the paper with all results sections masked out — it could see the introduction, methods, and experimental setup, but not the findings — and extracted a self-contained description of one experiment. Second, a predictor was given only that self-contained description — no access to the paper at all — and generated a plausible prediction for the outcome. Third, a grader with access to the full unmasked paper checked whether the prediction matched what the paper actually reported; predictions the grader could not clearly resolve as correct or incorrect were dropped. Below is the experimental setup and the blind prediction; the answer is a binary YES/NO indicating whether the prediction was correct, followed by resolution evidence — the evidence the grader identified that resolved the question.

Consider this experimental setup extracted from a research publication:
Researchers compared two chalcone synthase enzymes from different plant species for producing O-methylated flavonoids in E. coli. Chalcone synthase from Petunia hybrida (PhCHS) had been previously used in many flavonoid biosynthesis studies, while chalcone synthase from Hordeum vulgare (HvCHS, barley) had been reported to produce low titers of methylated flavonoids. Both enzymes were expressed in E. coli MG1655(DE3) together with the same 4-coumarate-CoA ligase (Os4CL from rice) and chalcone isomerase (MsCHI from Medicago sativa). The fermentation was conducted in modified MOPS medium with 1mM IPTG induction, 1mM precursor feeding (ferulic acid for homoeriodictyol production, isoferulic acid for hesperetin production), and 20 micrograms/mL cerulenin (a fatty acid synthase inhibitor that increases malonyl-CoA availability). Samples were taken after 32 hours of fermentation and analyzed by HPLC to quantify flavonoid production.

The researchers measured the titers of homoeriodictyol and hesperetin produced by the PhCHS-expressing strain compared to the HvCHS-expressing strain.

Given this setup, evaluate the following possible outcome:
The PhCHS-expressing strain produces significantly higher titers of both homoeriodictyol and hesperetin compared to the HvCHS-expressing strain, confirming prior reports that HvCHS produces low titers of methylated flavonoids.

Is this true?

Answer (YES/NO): NO